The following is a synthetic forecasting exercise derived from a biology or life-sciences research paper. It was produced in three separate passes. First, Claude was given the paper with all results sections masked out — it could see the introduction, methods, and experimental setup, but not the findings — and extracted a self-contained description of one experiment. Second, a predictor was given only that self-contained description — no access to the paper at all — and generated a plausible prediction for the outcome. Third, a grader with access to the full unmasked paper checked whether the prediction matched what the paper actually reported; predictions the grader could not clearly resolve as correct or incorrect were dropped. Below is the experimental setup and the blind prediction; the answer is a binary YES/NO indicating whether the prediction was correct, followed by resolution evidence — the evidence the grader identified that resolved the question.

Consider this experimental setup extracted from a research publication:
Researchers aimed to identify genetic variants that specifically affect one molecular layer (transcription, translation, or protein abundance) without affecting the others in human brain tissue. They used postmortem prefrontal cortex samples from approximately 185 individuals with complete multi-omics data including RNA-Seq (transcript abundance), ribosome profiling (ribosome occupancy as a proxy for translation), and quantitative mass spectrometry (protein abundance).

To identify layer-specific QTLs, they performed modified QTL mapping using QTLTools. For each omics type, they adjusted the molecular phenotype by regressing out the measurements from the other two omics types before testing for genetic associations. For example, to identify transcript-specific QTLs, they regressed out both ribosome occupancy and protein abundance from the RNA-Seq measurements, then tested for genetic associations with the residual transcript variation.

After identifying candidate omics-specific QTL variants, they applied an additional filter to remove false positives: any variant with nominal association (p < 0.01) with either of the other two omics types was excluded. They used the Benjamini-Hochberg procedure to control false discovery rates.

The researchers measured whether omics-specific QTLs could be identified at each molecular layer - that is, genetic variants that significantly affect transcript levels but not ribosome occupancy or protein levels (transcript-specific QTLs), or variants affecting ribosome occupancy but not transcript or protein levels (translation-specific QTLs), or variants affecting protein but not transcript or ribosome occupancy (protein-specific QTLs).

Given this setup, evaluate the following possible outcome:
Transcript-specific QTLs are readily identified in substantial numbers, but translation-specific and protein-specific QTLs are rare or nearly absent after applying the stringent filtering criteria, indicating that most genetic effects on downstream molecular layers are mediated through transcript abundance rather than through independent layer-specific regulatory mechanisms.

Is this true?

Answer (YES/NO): NO